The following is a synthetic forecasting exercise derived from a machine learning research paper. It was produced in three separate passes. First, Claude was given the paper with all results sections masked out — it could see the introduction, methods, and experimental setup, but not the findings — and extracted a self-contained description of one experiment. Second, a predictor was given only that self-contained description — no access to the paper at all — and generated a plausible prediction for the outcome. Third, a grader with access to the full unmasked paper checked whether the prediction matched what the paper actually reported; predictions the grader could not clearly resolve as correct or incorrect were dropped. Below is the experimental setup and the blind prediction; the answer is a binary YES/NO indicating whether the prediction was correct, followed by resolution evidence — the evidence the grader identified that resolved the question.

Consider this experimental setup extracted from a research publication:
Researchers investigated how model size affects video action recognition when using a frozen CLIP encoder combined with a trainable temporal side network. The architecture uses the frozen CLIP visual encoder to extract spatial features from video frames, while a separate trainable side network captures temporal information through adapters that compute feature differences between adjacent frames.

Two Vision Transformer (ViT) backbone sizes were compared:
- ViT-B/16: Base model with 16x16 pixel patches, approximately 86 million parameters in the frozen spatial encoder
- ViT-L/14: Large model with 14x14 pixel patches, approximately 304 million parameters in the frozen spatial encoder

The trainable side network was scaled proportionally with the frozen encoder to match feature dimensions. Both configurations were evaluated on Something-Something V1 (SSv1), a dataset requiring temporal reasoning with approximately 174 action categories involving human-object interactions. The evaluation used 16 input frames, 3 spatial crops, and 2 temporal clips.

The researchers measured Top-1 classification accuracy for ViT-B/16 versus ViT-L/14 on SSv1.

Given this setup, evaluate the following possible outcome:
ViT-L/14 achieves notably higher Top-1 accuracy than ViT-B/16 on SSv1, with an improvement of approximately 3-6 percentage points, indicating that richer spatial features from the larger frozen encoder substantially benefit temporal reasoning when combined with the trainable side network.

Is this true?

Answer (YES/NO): YES